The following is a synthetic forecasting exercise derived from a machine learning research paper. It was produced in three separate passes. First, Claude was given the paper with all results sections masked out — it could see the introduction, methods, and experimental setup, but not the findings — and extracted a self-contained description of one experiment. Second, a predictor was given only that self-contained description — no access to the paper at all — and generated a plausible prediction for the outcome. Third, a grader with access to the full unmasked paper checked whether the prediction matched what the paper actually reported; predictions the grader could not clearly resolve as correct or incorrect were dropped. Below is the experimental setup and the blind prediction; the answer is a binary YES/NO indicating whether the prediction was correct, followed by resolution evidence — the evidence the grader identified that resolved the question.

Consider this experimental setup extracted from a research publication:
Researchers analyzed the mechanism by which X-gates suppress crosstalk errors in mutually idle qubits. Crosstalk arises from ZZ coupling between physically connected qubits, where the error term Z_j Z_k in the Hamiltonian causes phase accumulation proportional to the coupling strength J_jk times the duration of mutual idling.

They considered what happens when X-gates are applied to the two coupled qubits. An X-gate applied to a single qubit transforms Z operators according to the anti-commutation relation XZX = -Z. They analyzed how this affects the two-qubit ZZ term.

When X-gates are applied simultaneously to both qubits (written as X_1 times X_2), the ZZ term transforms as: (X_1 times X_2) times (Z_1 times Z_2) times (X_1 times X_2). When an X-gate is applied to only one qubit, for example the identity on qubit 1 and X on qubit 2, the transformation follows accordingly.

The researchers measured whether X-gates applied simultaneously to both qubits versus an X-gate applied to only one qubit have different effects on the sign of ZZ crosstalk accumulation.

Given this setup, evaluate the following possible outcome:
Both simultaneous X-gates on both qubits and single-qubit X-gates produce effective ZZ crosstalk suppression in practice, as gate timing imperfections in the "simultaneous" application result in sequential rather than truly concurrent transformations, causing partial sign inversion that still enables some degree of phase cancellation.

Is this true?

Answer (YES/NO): NO